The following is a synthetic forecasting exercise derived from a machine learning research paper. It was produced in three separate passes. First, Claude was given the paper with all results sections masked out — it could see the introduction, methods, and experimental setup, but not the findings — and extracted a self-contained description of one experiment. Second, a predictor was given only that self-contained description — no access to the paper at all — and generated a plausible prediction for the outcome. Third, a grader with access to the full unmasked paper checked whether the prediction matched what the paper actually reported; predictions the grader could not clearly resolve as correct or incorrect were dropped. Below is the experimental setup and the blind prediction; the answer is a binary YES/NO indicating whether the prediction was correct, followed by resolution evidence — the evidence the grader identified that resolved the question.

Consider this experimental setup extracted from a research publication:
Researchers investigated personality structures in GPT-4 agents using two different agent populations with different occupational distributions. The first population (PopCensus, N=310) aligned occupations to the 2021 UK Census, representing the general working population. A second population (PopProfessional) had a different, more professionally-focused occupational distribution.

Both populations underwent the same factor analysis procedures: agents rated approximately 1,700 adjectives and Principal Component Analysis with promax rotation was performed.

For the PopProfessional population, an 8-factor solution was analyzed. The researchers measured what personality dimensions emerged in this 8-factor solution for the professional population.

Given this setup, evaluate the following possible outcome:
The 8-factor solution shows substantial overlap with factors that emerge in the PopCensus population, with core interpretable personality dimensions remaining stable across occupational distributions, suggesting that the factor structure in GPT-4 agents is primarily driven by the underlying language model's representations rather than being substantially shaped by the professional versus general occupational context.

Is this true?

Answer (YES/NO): YES